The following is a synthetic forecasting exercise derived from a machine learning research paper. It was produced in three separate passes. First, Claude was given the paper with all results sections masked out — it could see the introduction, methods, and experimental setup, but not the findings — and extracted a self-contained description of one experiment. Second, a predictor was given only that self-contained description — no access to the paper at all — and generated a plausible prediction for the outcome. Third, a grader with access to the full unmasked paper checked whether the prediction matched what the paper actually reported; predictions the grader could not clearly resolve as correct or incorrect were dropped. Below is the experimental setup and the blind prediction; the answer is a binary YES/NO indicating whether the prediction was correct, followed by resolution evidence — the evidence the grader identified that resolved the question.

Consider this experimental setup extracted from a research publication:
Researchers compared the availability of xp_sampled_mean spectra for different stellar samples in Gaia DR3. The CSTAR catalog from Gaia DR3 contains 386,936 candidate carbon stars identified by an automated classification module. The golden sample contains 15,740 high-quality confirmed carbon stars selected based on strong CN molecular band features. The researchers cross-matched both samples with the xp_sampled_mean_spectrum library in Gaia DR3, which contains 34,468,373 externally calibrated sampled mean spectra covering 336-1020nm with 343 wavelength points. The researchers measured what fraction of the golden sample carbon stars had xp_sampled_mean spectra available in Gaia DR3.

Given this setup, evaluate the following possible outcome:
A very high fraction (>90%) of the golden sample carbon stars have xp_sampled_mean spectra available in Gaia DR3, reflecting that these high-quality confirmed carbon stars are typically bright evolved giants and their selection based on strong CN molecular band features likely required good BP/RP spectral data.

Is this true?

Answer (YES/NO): NO